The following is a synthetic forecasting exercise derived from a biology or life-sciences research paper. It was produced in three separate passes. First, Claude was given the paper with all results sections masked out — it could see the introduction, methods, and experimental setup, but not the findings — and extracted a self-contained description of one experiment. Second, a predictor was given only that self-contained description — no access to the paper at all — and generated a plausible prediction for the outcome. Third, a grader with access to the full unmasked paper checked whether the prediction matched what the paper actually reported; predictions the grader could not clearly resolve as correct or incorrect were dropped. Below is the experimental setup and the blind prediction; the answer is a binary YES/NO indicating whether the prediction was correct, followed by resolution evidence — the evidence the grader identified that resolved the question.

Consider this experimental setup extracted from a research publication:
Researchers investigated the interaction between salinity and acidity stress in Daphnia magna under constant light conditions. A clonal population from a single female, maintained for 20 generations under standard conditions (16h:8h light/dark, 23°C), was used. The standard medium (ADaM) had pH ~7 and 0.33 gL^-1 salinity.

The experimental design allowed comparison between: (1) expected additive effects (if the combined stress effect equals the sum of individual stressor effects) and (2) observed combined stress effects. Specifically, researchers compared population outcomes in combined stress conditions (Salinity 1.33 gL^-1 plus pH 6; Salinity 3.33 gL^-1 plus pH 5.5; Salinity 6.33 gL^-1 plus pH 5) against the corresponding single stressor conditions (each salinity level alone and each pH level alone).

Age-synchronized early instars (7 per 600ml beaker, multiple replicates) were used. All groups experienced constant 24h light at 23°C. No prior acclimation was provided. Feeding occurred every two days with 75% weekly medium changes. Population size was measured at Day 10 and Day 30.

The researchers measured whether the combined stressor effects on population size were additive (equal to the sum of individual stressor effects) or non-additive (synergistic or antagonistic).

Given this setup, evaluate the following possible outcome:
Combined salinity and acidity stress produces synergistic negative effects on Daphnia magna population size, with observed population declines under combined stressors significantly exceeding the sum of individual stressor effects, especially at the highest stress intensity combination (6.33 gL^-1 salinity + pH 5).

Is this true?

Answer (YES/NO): NO